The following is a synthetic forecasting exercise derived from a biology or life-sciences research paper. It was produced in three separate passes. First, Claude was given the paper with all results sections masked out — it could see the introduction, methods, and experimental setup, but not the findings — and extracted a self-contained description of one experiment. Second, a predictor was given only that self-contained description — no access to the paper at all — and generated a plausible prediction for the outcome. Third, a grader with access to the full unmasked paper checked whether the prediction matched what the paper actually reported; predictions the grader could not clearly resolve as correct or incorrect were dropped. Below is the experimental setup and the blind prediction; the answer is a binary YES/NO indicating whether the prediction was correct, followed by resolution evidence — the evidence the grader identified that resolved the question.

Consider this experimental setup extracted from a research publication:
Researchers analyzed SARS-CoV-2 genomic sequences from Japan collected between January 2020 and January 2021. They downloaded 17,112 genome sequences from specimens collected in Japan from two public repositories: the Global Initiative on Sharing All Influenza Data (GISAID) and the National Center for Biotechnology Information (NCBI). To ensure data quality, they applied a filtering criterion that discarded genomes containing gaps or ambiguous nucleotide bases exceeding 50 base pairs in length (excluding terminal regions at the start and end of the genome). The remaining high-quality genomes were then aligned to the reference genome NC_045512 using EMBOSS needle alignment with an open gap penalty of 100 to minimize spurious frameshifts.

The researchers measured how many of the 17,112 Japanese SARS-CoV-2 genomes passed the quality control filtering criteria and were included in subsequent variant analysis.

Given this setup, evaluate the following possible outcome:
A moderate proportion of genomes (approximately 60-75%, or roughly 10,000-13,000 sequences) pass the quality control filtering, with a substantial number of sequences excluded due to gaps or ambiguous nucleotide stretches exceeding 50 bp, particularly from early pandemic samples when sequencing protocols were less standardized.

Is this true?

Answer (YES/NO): NO